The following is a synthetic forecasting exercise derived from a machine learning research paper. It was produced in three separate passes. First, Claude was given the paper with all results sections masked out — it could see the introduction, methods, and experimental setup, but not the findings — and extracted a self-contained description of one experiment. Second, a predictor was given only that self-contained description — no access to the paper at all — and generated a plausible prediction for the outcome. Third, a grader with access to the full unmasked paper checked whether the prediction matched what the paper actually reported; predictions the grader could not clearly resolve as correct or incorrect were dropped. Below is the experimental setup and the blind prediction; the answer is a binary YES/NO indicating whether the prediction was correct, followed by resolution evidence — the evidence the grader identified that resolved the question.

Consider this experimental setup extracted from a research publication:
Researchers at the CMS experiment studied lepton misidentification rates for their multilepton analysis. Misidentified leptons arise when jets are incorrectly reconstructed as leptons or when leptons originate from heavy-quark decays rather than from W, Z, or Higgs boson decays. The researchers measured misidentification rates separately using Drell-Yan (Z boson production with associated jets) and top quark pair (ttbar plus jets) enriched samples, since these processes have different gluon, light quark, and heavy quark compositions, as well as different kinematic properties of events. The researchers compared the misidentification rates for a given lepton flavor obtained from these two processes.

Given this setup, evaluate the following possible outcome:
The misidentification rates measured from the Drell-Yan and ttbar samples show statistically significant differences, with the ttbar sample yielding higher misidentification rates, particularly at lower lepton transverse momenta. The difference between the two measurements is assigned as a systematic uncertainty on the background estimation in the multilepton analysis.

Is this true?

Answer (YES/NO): NO